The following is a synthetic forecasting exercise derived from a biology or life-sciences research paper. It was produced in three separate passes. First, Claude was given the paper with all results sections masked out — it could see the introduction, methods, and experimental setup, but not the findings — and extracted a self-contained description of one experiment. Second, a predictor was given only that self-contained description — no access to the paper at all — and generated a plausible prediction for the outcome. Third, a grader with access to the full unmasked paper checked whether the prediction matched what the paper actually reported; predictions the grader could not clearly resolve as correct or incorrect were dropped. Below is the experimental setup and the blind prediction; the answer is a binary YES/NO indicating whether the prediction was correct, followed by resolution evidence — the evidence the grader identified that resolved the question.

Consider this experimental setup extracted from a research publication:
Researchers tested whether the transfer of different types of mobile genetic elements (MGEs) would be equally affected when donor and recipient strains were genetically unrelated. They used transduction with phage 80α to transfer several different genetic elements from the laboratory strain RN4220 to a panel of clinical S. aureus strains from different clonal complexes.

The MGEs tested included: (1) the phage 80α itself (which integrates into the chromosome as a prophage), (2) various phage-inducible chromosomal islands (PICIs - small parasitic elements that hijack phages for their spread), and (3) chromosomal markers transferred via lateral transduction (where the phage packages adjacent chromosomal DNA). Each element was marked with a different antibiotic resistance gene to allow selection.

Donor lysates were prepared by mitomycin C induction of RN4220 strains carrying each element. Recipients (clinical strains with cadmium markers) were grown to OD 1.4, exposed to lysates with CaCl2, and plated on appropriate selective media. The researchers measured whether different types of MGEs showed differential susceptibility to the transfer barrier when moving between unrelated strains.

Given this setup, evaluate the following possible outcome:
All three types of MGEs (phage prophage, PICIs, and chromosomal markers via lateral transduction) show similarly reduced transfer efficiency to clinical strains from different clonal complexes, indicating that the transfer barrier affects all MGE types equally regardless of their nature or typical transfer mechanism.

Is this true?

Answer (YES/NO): NO